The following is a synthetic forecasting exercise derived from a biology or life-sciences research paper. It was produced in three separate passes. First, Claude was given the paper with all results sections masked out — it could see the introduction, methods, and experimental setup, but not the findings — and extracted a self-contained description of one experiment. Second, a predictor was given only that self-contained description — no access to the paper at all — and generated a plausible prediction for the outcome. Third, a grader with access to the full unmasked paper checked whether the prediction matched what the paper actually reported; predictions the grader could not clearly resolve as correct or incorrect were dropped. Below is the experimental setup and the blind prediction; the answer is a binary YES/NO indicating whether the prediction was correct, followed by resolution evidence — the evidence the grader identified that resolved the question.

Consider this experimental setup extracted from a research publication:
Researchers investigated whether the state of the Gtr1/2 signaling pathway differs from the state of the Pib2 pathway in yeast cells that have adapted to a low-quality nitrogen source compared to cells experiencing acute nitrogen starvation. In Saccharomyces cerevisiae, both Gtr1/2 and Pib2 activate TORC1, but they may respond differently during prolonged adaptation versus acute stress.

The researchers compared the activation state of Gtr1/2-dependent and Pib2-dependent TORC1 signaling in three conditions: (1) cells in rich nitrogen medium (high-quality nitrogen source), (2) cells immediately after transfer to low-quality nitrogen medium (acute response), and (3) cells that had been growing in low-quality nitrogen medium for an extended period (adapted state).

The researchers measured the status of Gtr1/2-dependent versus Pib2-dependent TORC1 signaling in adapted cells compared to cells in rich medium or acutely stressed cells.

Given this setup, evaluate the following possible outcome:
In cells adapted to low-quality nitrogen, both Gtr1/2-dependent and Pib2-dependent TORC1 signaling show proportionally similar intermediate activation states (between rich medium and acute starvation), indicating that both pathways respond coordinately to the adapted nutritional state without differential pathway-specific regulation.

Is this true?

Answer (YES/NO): NO